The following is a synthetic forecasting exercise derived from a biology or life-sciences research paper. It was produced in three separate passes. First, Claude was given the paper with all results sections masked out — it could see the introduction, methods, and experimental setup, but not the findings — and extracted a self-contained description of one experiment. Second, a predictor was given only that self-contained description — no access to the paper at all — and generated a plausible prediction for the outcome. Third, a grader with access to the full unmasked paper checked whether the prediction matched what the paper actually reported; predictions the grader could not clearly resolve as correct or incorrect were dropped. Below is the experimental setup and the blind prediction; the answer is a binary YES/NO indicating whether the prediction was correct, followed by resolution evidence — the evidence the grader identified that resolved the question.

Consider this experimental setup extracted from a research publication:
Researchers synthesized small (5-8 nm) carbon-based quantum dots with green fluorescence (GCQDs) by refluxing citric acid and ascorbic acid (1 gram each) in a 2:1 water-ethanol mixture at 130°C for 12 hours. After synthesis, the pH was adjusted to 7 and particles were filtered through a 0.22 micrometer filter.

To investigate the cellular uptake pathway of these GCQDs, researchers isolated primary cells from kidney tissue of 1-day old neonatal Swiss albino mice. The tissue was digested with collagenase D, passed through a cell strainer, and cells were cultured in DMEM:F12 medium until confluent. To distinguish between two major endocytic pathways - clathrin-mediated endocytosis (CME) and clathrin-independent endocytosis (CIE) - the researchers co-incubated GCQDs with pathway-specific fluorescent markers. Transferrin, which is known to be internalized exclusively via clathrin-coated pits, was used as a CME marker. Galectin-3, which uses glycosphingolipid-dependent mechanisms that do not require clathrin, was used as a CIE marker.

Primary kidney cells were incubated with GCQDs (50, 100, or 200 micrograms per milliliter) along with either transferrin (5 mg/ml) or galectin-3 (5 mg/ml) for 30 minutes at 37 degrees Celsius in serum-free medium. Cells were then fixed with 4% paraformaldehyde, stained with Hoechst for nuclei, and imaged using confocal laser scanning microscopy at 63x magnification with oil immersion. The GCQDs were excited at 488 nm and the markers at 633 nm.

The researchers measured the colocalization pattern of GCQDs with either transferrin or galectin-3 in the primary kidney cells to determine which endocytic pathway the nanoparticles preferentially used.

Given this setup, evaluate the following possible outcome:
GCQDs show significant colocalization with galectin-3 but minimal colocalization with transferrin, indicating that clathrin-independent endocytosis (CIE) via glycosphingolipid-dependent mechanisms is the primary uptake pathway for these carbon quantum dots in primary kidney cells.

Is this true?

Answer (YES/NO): NO